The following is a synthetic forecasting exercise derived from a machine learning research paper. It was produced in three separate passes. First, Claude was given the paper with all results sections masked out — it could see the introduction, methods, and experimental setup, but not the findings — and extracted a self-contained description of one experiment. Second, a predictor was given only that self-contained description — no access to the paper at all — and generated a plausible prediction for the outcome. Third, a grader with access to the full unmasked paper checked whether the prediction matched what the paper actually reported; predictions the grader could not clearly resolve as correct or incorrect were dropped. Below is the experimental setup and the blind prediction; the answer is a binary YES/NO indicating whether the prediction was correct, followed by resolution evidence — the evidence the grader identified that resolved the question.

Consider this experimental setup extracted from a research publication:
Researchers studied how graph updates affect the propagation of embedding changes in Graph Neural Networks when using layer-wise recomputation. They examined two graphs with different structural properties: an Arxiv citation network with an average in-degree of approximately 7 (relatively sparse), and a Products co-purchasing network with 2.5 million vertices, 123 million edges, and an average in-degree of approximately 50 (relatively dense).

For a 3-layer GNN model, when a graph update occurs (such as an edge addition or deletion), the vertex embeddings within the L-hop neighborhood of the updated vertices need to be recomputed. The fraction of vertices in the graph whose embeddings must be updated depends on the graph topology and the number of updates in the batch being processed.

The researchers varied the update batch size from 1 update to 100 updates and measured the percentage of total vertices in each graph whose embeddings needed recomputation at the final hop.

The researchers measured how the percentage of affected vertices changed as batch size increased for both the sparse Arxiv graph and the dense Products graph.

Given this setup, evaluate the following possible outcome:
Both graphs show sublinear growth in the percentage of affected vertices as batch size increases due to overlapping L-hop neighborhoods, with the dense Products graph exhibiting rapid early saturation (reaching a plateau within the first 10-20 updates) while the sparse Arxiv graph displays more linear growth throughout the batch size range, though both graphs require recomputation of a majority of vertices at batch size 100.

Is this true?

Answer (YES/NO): NO